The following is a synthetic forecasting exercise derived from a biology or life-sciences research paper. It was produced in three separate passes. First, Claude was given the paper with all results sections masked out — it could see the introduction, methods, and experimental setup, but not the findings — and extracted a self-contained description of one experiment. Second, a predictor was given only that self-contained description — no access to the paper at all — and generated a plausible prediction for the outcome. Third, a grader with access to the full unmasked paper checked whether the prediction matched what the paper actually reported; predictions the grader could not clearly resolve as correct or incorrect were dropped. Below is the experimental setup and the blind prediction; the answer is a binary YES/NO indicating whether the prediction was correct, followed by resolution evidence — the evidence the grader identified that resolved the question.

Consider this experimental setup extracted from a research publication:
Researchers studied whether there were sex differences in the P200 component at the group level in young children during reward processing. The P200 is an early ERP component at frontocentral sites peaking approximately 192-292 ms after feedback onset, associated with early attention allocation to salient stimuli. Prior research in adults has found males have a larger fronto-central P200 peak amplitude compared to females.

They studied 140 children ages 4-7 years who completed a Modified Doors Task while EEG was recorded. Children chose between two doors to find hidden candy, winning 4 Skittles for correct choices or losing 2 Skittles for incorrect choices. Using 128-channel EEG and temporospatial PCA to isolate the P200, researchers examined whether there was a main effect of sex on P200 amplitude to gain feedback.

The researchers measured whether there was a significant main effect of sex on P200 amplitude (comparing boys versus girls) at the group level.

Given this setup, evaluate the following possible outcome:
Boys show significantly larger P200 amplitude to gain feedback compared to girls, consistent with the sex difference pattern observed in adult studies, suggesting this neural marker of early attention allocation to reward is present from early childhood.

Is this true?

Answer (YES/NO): YES